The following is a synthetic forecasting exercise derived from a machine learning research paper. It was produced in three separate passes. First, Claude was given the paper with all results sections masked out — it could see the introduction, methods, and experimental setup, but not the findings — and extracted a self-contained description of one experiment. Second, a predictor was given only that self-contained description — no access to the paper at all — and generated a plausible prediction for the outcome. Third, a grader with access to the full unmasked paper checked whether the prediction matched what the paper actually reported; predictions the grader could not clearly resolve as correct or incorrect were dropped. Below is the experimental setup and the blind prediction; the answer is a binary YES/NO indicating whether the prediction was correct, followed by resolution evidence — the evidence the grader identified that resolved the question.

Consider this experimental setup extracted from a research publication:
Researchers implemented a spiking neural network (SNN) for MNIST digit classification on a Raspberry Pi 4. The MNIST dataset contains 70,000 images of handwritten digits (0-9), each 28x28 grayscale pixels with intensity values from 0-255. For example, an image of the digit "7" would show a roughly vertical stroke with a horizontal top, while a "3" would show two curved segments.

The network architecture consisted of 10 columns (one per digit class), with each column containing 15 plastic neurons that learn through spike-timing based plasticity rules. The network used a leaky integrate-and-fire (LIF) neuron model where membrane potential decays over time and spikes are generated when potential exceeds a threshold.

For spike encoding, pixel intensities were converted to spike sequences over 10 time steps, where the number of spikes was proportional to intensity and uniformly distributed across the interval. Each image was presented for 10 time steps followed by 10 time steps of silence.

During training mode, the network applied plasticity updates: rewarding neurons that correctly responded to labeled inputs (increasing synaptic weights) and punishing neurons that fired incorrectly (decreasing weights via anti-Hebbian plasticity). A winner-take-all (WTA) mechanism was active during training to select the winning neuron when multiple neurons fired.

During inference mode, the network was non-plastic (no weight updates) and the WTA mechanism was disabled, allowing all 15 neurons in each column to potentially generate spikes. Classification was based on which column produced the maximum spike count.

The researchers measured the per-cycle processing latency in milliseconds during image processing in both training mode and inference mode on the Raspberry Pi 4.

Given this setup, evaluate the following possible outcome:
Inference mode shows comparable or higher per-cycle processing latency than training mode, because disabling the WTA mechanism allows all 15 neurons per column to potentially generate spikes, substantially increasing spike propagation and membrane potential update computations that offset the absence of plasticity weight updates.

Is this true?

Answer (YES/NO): NO